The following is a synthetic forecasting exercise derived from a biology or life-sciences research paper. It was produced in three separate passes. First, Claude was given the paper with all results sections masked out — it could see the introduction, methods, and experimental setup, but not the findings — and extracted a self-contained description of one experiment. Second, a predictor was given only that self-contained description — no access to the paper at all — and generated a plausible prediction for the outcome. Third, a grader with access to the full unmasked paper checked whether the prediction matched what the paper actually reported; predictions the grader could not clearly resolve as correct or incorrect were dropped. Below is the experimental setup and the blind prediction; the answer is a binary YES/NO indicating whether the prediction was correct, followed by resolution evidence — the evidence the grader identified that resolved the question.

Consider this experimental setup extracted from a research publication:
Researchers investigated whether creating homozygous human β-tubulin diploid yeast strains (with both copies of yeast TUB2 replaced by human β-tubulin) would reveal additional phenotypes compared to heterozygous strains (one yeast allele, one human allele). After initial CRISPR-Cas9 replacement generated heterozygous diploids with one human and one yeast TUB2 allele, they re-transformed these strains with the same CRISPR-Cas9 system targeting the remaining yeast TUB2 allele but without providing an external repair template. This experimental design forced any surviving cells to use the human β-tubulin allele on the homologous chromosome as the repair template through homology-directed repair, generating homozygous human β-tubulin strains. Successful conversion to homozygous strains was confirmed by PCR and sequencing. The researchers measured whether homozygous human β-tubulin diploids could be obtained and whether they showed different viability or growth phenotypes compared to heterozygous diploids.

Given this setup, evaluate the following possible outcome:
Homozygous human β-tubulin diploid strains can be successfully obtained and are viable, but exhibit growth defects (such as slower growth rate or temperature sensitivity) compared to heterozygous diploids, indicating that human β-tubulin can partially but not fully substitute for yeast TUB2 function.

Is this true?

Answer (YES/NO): NO